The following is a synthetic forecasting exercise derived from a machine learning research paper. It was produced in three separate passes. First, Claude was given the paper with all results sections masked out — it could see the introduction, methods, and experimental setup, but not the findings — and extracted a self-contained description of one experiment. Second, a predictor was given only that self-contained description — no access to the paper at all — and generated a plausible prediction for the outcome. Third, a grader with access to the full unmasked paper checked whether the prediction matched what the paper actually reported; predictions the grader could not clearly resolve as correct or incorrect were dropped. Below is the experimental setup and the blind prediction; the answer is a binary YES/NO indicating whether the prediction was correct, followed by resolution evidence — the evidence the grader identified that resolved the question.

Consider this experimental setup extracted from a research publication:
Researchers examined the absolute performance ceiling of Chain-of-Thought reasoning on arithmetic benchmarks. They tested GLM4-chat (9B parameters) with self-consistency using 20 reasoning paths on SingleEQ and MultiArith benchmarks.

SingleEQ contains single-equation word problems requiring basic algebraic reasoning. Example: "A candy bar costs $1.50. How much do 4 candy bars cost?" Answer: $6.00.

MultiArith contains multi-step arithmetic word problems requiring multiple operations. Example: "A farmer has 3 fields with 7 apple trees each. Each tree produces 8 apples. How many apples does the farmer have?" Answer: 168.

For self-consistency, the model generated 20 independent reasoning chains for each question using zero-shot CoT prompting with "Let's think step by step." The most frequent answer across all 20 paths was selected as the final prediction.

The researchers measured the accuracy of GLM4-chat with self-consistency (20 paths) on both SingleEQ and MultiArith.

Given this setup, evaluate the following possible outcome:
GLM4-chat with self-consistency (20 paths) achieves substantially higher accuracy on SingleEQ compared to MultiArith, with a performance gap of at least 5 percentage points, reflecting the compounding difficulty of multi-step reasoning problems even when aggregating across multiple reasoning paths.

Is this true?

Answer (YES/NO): NO